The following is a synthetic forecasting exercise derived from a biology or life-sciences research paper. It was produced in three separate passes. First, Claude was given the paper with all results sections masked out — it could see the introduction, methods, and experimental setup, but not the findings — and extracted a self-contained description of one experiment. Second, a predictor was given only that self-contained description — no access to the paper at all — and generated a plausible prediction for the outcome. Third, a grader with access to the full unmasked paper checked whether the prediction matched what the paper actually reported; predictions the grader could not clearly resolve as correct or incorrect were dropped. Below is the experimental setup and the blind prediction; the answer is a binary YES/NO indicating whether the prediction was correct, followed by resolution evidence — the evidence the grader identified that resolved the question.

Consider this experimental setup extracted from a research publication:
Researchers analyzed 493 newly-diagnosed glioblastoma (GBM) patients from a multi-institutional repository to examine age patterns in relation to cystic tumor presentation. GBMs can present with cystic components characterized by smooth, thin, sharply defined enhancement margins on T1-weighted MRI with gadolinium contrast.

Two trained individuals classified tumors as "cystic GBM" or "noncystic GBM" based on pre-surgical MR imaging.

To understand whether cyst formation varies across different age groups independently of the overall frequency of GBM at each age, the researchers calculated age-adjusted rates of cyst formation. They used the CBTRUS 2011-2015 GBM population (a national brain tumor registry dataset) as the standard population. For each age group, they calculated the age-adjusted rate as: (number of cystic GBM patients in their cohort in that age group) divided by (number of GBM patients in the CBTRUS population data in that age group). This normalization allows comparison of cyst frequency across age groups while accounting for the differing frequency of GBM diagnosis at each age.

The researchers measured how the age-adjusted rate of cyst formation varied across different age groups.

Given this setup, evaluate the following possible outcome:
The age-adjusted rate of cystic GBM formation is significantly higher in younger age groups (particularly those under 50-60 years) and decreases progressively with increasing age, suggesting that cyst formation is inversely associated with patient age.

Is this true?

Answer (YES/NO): YES